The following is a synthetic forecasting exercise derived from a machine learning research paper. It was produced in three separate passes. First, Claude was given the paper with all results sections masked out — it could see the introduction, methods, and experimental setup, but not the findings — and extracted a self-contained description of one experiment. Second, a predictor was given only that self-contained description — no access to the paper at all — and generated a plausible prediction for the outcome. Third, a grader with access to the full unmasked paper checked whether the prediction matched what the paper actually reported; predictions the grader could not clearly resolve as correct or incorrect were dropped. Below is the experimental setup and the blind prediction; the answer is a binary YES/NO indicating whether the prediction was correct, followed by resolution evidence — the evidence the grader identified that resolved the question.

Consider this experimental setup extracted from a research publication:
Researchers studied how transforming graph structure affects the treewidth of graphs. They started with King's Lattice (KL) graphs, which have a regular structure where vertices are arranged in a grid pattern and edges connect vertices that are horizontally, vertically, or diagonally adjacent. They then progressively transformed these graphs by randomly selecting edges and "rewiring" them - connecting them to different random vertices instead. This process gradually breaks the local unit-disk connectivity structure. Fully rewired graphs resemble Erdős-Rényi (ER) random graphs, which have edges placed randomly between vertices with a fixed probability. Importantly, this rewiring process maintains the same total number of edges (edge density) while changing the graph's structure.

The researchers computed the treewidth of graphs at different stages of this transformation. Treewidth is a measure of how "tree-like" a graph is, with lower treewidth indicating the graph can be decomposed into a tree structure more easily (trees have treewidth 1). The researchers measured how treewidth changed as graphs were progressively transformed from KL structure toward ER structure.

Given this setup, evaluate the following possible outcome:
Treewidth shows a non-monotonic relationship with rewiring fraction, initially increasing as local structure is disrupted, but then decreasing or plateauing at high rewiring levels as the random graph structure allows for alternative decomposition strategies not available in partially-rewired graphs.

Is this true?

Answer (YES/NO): NO